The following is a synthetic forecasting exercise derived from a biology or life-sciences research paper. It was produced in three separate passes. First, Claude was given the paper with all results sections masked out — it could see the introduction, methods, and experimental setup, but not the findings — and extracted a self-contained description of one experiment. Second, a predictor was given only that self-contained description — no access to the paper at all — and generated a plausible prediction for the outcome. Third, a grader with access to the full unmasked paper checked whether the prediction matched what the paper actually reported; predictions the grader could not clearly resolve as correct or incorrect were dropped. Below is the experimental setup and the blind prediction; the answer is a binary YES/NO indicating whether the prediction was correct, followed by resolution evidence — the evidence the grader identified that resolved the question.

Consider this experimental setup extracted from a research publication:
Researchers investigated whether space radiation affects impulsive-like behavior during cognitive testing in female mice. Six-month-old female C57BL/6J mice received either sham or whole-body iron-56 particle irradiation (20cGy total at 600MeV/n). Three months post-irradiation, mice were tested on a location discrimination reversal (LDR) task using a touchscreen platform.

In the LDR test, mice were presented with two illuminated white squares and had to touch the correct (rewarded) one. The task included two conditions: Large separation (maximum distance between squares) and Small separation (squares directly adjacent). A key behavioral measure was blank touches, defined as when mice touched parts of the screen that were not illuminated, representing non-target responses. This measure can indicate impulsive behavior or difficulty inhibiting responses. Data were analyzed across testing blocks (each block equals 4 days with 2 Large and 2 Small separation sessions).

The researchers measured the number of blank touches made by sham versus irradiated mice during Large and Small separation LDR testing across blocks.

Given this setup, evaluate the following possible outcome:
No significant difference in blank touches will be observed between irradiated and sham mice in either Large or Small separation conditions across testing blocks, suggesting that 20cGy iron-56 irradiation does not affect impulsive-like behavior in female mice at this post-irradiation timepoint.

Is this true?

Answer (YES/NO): NO